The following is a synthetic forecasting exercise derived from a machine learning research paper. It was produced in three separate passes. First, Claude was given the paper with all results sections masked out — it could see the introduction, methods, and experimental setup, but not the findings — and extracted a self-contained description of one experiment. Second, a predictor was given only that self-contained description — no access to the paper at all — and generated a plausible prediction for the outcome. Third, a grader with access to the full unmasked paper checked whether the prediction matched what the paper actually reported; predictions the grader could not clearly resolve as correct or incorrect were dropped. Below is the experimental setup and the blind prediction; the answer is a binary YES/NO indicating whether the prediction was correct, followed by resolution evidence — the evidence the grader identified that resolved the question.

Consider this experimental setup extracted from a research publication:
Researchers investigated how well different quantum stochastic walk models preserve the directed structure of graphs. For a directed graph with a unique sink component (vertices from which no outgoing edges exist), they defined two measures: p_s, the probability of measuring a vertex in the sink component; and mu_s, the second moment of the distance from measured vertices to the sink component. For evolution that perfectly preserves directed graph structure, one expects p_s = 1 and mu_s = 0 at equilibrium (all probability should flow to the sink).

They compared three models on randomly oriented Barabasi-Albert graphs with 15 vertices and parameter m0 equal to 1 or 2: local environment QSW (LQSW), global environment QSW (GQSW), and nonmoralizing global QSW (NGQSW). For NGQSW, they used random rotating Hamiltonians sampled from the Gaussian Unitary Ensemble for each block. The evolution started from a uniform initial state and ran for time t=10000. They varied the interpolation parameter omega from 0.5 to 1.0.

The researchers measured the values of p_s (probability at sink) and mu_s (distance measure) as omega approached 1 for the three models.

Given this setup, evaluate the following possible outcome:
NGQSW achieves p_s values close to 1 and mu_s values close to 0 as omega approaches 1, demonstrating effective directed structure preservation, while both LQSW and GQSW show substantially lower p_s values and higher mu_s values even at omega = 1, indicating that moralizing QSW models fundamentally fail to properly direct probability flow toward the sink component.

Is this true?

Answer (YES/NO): NO